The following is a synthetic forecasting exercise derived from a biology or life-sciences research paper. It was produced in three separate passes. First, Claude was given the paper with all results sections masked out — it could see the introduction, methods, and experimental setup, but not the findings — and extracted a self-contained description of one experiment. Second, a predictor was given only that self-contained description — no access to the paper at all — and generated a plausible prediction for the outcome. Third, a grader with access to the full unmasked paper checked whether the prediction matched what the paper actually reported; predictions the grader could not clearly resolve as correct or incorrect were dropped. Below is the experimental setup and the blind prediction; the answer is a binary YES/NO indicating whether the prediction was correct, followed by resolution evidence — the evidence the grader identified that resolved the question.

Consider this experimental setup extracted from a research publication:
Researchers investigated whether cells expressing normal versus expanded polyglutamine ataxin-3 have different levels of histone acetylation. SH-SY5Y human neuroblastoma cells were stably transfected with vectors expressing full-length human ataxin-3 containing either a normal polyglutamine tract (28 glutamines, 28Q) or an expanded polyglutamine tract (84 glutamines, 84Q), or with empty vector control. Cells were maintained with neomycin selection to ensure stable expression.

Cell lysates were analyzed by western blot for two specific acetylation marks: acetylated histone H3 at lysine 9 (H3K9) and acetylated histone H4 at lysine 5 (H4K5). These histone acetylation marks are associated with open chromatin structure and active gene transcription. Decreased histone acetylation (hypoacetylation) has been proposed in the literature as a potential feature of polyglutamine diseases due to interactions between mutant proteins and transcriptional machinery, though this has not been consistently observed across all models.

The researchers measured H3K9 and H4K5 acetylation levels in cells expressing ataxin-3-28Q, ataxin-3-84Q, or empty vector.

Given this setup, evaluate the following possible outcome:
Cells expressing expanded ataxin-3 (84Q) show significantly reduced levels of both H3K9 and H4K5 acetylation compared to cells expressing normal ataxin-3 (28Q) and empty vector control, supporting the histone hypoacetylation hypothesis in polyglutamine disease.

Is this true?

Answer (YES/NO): NO